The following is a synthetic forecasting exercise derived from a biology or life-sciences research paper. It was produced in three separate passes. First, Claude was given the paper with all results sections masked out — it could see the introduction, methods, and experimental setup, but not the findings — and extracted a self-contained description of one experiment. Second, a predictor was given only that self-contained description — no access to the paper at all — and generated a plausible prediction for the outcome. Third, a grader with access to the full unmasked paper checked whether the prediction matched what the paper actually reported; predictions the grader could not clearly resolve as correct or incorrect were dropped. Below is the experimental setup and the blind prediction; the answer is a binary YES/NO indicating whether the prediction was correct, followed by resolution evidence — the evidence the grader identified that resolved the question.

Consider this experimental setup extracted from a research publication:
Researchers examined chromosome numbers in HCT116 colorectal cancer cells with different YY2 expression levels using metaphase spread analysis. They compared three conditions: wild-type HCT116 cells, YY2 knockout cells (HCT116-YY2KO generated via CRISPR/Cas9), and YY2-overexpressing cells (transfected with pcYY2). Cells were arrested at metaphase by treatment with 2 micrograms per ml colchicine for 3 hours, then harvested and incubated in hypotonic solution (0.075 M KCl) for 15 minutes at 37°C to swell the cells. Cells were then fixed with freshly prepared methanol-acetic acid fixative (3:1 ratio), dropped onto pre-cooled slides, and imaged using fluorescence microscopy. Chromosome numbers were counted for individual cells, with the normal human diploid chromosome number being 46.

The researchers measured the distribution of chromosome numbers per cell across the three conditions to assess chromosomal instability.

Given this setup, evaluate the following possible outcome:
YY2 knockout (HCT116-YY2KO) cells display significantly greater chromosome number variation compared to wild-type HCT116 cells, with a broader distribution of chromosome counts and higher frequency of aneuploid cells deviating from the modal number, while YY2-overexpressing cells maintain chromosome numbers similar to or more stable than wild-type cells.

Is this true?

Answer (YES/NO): NO